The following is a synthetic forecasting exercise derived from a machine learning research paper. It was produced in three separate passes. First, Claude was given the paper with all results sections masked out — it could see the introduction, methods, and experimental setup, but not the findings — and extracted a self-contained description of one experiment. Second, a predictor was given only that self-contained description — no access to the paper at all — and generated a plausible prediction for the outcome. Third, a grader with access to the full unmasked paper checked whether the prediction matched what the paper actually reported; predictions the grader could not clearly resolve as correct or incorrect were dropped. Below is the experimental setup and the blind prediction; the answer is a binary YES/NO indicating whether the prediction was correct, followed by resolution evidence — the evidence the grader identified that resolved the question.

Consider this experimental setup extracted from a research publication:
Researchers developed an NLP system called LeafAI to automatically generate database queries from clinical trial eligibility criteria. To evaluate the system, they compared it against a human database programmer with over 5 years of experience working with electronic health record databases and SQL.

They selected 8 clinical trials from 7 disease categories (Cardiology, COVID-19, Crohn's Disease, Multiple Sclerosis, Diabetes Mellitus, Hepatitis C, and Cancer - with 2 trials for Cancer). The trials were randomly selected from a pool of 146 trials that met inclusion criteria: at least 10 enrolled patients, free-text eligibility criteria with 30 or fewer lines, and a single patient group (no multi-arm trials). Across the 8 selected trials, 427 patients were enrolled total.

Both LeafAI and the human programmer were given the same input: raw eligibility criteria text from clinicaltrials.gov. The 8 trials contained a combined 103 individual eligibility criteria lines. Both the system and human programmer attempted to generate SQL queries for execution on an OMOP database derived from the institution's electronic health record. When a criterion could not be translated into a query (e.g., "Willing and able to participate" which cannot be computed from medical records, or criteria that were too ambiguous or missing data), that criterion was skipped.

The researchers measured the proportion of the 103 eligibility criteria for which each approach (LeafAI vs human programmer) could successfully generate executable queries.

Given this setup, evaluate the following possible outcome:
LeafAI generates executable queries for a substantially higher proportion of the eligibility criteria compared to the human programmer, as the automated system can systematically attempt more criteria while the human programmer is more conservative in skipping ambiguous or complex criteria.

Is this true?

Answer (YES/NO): NO